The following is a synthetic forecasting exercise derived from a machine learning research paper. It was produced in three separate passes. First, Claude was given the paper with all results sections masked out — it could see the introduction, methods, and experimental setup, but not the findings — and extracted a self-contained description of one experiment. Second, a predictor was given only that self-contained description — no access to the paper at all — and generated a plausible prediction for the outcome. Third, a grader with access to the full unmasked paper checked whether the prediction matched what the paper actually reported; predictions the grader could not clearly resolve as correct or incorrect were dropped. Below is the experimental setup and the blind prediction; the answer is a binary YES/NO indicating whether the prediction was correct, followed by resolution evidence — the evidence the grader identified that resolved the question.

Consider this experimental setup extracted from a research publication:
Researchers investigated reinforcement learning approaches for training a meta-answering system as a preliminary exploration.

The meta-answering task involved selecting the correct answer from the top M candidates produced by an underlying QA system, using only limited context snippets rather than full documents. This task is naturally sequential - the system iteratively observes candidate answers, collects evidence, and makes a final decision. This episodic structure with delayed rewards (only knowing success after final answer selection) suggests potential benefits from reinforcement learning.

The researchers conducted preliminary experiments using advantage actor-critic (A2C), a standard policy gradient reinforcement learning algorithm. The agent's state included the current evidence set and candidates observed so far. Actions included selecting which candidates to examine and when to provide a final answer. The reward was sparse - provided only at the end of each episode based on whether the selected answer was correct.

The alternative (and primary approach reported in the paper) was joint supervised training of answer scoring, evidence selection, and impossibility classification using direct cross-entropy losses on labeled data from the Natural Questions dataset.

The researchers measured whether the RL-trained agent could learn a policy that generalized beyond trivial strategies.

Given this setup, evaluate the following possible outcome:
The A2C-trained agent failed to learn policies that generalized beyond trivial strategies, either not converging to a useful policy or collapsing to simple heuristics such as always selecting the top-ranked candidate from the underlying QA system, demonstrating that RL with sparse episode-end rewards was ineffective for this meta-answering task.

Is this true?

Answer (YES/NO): YES